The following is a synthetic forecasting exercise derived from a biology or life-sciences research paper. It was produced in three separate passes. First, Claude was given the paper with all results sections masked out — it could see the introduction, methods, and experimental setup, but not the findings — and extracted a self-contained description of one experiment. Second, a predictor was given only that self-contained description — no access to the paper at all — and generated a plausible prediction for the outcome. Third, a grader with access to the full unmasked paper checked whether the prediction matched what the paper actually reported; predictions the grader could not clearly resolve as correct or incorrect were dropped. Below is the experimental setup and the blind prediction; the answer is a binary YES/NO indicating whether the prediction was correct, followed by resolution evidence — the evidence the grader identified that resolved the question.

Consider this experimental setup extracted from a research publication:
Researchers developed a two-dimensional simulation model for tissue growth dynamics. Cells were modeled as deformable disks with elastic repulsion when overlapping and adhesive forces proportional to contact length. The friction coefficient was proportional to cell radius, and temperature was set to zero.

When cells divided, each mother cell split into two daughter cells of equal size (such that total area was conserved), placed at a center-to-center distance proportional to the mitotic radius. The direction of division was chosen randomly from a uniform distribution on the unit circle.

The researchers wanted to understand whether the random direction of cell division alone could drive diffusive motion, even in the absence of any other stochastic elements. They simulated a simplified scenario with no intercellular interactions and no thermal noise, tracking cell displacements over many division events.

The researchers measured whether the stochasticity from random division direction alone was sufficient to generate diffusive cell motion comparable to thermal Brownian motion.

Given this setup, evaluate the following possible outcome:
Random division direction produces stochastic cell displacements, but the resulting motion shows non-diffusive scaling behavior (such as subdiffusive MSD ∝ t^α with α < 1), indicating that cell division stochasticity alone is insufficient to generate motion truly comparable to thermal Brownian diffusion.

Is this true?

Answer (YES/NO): NO